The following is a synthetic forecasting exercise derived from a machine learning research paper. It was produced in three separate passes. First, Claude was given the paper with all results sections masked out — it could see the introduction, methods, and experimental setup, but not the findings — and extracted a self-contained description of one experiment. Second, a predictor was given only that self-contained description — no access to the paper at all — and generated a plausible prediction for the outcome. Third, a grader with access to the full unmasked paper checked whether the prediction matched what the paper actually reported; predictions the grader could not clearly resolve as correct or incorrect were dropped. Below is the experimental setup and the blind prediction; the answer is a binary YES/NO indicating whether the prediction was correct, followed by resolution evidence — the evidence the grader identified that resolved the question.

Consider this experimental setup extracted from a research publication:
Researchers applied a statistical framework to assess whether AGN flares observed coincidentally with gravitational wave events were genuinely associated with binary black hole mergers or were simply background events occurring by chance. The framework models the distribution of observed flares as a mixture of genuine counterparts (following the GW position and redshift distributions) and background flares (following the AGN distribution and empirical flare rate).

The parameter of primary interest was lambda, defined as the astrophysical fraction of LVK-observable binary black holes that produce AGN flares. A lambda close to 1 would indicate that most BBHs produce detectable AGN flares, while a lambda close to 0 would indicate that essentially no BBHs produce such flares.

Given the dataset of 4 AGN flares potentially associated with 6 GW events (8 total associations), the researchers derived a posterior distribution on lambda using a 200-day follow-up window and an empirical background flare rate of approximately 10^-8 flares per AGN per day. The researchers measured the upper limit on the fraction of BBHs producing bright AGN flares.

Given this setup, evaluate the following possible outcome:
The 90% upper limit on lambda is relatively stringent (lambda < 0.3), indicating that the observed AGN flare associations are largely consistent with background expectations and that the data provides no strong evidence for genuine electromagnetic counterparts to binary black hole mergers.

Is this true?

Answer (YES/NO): NO